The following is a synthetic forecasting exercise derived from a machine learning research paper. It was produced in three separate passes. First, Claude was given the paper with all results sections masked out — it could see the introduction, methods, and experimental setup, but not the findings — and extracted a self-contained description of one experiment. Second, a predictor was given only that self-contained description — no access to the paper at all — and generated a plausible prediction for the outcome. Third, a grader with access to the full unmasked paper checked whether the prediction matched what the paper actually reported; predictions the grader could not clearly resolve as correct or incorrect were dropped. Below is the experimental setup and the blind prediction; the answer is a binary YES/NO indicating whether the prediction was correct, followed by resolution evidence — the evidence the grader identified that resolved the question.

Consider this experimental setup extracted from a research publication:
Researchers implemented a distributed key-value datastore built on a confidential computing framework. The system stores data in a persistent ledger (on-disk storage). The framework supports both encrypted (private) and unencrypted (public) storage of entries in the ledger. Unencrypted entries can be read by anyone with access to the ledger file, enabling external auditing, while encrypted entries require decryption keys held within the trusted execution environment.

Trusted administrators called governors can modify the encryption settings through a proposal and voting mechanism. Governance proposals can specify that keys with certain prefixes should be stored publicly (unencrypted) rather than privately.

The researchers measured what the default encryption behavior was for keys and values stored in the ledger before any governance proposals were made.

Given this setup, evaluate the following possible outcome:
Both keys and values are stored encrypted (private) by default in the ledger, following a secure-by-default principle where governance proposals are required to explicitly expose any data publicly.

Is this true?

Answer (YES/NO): YES